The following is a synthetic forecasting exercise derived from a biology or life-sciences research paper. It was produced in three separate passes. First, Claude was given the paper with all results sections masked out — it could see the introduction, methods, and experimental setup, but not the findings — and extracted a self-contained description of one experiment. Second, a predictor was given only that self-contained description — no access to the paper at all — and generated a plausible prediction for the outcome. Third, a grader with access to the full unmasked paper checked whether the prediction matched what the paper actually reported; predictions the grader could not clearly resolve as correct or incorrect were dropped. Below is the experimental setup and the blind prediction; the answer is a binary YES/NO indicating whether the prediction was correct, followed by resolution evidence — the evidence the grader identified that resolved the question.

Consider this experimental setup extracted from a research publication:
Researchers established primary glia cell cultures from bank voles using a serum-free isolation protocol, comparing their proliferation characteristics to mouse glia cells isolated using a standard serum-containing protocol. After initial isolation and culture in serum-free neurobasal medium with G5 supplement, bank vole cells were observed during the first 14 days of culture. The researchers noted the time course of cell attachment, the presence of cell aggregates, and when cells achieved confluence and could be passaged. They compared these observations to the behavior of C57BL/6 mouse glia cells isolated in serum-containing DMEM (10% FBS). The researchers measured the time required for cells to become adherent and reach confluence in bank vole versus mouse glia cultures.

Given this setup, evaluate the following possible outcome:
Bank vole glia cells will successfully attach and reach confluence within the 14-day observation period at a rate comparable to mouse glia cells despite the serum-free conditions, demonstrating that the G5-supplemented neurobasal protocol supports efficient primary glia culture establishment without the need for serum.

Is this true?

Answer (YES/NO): NO